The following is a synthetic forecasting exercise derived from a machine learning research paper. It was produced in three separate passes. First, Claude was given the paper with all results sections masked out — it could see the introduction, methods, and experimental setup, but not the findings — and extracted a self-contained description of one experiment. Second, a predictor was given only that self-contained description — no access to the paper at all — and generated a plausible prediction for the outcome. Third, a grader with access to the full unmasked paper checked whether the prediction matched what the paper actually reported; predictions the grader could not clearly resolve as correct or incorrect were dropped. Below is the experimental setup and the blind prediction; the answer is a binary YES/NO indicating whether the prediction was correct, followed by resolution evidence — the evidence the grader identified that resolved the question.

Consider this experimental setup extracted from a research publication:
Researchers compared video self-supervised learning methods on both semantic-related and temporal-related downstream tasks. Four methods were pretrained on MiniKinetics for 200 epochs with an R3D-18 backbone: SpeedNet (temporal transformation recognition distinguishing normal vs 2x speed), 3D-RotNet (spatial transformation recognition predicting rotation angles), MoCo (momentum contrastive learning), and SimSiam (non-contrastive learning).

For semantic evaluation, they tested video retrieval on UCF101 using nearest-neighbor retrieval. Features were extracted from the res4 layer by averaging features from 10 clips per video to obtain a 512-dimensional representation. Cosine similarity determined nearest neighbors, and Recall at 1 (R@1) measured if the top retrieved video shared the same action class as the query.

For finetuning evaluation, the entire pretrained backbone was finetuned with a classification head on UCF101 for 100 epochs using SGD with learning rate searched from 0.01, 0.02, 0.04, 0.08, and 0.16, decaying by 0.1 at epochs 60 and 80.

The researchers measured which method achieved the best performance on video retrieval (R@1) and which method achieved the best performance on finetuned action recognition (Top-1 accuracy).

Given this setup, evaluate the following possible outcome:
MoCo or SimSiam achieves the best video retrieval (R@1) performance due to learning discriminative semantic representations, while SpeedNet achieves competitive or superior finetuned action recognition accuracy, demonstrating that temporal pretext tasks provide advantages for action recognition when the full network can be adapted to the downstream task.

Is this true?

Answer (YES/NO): YES